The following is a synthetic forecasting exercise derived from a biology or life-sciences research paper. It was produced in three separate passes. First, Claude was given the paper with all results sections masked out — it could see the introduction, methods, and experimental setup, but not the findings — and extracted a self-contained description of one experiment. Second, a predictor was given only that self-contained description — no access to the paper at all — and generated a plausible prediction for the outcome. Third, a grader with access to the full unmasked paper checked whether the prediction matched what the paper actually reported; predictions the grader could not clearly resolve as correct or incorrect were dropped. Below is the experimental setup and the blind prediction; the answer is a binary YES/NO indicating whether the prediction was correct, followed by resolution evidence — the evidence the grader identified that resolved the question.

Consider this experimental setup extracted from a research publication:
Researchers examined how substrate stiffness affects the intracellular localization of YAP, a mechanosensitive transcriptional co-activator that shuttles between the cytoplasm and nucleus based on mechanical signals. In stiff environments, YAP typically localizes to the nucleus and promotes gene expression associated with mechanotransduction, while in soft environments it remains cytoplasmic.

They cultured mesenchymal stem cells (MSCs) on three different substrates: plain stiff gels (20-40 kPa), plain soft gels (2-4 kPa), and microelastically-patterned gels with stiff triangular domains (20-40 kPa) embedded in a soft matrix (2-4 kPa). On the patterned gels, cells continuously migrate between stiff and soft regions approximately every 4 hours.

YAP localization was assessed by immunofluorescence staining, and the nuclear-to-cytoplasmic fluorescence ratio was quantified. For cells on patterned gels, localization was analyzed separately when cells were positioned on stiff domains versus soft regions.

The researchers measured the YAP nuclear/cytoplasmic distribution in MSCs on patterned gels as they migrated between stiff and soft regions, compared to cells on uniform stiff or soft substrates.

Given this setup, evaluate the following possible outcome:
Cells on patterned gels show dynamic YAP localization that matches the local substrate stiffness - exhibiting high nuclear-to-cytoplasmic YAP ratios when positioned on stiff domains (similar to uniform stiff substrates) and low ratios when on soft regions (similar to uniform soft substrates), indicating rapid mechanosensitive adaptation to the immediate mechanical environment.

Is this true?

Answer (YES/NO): YES